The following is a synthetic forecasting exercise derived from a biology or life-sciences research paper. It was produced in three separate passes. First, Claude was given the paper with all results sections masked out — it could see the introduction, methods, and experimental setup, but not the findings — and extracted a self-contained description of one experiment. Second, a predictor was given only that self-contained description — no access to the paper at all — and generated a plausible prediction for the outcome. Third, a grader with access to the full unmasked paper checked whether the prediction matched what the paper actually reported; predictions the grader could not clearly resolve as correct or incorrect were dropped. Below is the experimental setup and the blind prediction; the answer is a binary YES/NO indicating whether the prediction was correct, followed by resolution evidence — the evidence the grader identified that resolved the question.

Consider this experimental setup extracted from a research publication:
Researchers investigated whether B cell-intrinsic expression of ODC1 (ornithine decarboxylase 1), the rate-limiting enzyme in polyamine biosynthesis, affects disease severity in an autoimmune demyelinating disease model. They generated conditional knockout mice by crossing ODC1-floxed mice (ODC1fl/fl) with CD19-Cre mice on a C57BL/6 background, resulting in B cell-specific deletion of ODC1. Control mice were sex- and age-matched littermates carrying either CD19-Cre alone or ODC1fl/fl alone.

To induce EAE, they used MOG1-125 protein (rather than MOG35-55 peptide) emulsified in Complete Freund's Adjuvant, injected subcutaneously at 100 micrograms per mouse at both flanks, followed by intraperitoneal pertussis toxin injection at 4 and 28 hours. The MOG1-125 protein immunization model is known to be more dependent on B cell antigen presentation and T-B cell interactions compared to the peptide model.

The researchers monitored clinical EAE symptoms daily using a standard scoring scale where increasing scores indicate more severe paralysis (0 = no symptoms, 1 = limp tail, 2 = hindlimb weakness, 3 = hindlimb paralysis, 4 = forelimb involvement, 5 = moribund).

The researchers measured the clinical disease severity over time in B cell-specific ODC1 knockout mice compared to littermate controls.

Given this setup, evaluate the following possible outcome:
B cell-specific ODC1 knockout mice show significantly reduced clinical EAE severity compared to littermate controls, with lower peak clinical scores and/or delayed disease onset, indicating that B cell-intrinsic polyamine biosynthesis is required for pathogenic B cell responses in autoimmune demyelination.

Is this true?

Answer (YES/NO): NO